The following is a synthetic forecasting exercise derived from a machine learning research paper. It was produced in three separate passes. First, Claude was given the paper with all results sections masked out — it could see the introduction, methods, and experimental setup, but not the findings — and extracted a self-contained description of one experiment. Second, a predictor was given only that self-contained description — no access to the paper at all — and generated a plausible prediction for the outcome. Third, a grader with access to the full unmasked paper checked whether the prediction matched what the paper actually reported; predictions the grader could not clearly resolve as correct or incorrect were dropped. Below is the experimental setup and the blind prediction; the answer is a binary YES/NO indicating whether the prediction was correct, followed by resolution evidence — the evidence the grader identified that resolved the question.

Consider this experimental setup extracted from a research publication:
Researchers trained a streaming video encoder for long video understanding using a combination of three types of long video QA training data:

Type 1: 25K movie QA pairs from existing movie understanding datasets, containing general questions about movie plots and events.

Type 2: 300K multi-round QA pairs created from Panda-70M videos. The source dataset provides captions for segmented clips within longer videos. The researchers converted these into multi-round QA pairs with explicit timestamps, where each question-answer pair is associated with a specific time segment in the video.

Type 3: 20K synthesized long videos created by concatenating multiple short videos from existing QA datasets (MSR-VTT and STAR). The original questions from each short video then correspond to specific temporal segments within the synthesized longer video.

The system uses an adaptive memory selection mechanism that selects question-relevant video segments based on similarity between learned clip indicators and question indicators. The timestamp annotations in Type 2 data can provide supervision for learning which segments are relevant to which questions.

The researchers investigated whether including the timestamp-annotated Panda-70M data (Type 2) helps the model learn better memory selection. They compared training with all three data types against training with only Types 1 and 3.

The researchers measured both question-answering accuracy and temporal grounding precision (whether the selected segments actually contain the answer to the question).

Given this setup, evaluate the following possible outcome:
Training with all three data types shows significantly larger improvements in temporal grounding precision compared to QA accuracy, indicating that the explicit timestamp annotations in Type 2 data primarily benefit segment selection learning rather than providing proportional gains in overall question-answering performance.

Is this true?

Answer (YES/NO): YES